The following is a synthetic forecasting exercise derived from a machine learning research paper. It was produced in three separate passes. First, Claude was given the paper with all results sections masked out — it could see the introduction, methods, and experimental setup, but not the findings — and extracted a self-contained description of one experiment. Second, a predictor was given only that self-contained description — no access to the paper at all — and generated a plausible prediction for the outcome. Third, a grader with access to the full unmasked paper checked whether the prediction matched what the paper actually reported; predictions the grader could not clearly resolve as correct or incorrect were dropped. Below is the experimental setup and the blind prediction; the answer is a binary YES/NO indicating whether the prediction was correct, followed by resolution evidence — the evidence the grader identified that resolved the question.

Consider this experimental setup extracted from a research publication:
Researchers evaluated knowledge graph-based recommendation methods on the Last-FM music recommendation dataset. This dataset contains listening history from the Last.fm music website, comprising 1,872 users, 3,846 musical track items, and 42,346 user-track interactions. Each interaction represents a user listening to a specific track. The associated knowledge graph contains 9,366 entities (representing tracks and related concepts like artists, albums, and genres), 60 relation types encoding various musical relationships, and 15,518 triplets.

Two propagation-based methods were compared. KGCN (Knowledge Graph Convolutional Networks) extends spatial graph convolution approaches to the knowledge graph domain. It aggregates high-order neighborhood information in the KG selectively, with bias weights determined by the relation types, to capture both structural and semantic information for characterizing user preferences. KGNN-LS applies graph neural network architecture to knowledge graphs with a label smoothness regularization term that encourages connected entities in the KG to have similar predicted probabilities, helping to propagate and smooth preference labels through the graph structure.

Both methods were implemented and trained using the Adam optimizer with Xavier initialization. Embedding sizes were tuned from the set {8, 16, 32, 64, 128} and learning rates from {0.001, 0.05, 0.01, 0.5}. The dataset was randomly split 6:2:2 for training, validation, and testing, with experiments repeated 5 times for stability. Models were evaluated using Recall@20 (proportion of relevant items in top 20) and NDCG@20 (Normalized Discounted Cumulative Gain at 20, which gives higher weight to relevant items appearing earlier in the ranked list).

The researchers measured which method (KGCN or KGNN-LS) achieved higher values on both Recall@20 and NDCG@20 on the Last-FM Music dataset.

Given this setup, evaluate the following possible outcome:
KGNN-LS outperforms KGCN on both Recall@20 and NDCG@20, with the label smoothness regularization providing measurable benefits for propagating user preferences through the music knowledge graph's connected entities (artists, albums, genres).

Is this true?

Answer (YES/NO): NO